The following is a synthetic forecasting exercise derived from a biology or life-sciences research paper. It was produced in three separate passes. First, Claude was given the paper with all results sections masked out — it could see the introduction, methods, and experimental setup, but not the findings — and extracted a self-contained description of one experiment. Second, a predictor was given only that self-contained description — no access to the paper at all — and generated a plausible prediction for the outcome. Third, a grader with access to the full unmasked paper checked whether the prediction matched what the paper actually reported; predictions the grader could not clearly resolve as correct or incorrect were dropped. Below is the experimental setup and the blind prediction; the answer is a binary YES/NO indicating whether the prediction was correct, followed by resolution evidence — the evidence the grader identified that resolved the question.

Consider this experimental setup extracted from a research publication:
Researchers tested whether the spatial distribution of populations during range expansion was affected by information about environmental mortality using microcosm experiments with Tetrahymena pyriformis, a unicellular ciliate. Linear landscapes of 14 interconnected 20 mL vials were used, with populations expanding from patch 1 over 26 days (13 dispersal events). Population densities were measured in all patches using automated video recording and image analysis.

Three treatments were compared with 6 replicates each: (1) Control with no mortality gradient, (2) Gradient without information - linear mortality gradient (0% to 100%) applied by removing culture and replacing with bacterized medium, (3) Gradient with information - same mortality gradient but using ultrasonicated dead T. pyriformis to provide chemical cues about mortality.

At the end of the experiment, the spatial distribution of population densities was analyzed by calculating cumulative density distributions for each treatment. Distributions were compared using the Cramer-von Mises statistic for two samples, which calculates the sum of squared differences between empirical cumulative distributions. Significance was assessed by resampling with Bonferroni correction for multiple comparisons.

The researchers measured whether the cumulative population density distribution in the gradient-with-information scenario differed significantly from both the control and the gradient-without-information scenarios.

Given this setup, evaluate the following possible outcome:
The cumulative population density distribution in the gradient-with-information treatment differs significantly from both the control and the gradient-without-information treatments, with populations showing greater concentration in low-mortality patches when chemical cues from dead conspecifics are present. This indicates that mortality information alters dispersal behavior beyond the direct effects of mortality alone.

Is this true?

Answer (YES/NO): YES